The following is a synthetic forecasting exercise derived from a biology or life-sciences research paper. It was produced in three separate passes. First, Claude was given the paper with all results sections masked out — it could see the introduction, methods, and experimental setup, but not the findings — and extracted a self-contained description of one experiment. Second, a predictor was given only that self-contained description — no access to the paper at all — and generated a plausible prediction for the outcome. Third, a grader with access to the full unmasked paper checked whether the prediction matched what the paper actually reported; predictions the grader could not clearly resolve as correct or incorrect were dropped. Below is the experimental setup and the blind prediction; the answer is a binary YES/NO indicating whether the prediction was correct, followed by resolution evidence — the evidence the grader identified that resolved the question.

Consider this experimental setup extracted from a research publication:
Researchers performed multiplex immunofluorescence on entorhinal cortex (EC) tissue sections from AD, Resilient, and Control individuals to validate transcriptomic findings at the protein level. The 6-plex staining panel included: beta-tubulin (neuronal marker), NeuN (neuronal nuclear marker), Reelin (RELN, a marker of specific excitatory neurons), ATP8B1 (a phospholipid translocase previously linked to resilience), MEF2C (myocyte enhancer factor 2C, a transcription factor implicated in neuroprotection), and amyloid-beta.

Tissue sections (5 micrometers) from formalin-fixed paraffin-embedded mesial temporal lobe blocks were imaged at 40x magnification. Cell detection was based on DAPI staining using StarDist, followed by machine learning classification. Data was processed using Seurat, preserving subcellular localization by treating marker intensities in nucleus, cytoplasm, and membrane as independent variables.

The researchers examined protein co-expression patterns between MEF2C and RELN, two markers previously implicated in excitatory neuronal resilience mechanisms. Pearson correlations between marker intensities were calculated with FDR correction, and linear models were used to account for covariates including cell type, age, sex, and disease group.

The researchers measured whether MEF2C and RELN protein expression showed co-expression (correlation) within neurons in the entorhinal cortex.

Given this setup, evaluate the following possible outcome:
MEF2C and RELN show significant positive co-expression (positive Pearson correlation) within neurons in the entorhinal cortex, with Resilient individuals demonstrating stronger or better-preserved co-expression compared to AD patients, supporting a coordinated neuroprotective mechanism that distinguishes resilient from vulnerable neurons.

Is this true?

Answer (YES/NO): NO